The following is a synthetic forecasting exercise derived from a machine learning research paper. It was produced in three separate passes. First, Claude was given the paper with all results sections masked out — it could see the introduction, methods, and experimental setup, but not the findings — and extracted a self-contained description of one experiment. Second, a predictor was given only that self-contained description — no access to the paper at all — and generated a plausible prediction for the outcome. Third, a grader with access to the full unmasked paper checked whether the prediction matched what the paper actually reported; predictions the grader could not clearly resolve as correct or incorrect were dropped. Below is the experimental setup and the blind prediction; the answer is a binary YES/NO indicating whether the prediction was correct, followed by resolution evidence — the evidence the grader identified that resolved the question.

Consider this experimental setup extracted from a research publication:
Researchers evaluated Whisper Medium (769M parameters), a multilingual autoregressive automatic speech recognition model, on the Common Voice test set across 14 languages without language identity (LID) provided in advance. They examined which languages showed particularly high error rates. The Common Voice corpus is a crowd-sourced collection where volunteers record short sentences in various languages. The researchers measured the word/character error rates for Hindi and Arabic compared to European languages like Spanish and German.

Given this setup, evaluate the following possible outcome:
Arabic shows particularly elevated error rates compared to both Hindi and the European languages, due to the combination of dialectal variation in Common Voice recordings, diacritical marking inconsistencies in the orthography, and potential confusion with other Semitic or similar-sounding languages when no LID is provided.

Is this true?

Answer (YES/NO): NO